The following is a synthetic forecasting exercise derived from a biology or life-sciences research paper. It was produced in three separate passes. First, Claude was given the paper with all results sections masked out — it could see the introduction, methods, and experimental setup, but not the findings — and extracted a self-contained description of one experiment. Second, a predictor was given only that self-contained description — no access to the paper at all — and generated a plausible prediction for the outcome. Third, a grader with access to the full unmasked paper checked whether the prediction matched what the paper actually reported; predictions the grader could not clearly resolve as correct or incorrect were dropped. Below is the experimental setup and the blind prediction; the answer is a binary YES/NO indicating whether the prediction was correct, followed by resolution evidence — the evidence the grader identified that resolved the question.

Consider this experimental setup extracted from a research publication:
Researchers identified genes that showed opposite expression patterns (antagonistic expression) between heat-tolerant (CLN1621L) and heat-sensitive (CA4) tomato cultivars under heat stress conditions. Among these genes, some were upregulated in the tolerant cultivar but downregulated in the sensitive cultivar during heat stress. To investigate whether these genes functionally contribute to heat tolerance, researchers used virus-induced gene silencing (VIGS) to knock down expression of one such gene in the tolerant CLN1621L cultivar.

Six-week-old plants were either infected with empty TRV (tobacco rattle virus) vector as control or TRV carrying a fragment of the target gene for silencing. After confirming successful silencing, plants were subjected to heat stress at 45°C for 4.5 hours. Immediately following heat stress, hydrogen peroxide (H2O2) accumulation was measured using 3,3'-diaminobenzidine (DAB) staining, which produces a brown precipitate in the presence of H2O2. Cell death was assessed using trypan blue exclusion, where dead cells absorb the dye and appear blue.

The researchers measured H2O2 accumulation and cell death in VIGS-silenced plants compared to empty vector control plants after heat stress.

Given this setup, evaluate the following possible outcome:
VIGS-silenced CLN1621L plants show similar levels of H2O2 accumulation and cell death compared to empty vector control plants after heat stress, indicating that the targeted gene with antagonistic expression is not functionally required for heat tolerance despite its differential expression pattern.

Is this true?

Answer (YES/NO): NO